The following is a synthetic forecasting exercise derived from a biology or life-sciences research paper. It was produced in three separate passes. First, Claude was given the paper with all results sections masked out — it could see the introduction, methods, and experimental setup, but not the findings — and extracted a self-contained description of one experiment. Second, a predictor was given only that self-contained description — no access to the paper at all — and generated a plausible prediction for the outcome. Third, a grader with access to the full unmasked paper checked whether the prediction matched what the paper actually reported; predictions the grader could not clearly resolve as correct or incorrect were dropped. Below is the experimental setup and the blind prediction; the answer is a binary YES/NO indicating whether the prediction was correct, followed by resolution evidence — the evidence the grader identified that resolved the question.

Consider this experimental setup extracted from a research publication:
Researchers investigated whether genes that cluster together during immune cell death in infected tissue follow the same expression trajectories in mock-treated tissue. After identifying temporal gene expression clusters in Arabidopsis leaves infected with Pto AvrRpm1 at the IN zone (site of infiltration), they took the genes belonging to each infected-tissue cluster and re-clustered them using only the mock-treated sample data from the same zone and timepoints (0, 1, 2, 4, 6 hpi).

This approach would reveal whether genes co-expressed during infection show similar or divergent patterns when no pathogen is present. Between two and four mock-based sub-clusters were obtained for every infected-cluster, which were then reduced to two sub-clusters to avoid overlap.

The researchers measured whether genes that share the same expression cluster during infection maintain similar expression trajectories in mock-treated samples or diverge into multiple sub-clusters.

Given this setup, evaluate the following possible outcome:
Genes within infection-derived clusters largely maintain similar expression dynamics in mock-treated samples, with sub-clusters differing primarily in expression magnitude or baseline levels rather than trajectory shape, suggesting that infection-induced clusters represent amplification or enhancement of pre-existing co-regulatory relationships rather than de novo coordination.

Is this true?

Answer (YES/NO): NO